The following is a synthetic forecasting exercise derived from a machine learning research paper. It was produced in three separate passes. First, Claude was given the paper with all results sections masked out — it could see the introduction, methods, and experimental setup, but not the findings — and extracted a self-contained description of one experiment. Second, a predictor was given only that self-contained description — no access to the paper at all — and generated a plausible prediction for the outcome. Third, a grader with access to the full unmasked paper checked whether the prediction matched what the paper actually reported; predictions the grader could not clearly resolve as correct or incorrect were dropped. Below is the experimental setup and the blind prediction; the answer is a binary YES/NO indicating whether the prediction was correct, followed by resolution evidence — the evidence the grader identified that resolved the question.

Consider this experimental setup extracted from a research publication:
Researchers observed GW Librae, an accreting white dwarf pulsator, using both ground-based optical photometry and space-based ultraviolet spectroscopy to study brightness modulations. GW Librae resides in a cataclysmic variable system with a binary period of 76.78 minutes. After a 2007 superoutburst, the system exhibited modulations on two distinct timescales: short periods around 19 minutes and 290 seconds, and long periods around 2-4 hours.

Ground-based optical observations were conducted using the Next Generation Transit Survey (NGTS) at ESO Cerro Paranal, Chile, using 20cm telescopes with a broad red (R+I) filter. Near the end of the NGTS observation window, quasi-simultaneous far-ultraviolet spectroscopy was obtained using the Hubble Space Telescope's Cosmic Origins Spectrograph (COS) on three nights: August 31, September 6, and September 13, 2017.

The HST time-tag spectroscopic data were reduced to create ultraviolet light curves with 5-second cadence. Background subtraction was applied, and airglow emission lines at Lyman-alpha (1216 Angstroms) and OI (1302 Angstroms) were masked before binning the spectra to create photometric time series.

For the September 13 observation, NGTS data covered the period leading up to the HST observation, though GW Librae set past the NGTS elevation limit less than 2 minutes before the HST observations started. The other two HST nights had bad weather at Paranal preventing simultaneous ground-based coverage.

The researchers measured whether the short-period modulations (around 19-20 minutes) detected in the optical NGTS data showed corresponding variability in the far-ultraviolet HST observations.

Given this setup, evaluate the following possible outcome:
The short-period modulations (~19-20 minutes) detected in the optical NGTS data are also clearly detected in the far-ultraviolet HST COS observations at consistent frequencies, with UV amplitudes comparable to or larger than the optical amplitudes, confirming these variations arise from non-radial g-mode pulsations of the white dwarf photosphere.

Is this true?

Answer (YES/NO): NO